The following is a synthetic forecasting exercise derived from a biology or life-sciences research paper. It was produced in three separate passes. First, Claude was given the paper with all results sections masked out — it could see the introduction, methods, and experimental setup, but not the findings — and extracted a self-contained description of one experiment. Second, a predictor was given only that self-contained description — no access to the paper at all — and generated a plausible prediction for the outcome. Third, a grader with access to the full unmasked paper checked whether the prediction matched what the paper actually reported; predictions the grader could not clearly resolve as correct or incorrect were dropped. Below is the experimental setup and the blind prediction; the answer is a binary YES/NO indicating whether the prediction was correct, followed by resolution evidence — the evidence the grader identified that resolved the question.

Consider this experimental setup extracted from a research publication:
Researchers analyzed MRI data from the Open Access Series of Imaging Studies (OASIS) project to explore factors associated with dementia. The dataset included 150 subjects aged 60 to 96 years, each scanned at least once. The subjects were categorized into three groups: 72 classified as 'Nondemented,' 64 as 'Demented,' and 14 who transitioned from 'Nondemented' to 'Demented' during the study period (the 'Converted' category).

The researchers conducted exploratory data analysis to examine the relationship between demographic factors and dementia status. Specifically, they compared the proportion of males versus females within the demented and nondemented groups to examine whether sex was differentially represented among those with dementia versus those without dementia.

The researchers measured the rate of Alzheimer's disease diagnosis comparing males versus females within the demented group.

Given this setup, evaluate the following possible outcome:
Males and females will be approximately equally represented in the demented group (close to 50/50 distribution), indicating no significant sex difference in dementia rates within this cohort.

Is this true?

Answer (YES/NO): NO